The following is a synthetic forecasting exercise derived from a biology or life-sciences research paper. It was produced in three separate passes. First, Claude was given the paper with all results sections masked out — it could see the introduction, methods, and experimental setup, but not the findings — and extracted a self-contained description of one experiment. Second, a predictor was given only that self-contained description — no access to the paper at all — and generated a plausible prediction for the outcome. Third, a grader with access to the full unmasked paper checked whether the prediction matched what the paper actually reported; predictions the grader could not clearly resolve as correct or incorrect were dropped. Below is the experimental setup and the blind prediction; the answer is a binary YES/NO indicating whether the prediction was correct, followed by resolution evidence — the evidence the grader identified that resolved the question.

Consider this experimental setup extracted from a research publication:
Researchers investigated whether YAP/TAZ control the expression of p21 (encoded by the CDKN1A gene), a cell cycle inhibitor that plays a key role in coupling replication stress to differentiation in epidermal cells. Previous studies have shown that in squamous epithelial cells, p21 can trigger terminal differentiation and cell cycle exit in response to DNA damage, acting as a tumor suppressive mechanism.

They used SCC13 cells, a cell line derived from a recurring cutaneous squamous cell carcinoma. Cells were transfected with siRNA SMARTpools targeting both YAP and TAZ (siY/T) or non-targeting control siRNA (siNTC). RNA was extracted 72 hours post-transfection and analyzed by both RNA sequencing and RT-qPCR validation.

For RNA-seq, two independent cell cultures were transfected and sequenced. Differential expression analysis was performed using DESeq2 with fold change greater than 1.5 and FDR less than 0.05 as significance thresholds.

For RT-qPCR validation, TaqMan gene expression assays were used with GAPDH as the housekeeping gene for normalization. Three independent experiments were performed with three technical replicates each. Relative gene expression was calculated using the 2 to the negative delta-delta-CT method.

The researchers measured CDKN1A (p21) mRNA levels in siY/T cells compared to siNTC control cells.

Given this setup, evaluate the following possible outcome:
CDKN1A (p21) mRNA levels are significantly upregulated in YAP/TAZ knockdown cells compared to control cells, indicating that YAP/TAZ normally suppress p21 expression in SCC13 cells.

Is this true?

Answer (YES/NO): YES